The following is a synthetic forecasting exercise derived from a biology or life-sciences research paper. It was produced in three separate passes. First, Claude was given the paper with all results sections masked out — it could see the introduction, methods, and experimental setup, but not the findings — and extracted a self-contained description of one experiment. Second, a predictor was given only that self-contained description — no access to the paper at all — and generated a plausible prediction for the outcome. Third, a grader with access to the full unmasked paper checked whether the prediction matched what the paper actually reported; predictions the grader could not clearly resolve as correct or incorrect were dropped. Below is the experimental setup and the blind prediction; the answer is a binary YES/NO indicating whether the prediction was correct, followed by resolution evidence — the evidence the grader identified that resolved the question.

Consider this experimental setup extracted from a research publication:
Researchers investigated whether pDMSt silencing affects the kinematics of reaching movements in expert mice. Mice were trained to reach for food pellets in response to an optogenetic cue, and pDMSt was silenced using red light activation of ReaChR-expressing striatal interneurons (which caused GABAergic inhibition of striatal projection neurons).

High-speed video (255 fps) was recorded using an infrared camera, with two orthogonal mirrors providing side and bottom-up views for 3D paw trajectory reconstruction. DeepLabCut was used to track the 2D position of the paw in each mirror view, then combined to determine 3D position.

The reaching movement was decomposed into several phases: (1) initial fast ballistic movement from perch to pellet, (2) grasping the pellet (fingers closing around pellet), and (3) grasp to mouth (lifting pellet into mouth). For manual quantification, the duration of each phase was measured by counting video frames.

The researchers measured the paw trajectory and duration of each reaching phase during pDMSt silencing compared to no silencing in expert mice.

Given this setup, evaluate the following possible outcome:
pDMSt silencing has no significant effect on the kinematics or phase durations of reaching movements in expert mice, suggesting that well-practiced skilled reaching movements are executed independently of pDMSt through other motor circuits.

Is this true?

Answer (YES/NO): YES